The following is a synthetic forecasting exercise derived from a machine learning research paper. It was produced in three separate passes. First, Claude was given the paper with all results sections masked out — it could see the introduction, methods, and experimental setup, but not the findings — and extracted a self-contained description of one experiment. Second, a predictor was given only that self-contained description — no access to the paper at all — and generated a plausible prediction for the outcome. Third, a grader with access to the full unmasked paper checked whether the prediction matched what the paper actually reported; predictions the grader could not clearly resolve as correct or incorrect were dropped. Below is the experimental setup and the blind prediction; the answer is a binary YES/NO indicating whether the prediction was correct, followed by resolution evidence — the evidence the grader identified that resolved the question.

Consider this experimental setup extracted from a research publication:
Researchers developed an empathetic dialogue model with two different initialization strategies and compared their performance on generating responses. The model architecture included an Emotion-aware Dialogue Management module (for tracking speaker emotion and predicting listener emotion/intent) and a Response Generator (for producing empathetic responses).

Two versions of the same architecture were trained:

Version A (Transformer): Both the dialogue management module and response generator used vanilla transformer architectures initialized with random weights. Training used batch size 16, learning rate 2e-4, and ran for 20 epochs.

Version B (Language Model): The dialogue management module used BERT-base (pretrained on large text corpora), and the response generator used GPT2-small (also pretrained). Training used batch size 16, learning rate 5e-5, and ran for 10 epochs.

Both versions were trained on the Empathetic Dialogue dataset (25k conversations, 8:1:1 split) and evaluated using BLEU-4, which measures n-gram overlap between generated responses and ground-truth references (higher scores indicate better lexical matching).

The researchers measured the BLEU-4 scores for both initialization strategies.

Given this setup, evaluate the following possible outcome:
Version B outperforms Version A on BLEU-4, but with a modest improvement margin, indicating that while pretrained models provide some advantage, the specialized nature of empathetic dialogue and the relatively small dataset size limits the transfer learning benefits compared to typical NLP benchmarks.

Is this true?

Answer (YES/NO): NO